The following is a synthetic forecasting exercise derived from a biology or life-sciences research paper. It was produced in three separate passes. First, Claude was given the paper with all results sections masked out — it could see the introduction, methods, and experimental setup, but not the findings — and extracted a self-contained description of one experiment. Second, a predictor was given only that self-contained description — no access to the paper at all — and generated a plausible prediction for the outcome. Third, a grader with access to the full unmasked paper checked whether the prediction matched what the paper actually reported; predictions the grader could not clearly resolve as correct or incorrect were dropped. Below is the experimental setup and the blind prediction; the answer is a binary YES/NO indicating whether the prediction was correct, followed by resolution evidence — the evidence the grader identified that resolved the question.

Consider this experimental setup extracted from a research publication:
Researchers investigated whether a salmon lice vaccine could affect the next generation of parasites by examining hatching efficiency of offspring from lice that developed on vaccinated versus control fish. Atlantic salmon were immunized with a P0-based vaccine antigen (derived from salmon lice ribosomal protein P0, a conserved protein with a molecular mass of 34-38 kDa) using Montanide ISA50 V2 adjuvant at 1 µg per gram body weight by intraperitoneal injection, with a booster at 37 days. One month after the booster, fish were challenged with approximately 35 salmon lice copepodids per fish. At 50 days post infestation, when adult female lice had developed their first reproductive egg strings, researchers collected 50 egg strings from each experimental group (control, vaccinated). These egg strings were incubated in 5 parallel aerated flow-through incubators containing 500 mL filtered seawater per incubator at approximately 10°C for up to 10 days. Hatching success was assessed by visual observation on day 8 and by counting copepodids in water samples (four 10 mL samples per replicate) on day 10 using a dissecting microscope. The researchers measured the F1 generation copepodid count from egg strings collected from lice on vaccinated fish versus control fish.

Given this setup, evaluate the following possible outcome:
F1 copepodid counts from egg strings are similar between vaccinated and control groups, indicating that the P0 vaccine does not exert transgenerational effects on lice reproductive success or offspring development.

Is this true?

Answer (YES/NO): NO